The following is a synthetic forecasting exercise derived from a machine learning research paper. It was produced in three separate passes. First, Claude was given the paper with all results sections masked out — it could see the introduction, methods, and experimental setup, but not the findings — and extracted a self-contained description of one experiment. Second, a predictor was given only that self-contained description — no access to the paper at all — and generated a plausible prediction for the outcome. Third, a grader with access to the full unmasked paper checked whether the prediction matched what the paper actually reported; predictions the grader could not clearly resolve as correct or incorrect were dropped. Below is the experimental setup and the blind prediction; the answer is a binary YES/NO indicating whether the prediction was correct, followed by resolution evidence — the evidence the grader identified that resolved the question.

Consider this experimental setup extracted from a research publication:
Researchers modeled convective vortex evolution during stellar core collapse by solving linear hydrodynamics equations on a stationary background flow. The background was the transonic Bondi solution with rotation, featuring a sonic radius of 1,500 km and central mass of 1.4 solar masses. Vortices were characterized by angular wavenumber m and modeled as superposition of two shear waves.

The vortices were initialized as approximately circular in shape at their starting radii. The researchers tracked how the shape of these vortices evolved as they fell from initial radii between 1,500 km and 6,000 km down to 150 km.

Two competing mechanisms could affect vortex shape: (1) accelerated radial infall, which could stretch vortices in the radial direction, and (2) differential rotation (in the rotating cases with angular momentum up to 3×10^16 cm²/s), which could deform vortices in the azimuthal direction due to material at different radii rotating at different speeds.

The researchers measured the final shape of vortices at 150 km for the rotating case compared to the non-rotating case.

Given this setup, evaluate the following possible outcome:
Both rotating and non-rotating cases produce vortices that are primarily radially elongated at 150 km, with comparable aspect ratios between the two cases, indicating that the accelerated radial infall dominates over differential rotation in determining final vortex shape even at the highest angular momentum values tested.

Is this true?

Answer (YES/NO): NO